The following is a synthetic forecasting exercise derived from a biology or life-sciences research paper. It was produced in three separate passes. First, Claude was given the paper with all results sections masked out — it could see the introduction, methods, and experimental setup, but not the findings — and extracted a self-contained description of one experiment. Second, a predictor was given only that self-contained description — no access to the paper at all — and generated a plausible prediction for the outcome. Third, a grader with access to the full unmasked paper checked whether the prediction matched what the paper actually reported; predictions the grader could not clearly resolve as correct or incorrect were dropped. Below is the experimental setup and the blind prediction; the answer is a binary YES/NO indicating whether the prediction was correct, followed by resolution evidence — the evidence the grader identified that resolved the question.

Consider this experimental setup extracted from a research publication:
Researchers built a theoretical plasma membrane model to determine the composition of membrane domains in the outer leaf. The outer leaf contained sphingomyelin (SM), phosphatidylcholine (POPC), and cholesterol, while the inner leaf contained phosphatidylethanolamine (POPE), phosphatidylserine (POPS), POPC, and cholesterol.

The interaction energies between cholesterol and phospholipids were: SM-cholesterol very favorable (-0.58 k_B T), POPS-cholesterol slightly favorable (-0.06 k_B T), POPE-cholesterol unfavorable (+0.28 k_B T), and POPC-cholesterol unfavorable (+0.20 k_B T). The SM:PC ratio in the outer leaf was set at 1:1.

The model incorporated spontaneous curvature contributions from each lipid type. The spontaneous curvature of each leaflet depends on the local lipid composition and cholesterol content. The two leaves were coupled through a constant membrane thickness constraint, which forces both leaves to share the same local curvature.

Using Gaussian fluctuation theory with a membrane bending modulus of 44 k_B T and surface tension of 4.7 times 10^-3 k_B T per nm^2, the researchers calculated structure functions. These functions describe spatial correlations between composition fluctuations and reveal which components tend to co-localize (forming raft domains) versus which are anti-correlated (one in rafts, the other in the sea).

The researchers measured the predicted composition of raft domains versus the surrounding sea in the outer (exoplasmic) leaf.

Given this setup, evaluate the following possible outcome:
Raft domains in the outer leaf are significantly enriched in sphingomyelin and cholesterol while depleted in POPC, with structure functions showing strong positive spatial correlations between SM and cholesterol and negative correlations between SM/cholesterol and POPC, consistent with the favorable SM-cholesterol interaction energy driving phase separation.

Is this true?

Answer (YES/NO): NO